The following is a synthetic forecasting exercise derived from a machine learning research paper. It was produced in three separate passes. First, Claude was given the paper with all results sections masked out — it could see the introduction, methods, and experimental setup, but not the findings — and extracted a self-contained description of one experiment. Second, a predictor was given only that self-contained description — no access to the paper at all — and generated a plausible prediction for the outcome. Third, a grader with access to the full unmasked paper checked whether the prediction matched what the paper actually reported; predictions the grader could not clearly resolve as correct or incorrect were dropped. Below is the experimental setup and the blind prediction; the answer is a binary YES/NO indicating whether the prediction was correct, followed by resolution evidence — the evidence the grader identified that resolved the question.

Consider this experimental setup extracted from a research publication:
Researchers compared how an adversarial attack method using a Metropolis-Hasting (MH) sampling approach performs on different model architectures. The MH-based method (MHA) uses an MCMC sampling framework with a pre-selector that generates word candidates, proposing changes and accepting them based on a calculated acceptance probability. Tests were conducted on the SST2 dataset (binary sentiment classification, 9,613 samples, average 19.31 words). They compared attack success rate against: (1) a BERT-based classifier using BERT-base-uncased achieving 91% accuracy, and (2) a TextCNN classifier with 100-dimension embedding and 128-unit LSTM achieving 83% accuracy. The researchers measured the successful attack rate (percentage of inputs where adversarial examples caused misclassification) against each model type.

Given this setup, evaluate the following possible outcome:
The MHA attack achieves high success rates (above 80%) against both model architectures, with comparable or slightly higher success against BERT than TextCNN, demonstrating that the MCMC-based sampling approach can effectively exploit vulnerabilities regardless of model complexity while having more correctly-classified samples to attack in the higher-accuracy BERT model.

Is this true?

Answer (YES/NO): NO